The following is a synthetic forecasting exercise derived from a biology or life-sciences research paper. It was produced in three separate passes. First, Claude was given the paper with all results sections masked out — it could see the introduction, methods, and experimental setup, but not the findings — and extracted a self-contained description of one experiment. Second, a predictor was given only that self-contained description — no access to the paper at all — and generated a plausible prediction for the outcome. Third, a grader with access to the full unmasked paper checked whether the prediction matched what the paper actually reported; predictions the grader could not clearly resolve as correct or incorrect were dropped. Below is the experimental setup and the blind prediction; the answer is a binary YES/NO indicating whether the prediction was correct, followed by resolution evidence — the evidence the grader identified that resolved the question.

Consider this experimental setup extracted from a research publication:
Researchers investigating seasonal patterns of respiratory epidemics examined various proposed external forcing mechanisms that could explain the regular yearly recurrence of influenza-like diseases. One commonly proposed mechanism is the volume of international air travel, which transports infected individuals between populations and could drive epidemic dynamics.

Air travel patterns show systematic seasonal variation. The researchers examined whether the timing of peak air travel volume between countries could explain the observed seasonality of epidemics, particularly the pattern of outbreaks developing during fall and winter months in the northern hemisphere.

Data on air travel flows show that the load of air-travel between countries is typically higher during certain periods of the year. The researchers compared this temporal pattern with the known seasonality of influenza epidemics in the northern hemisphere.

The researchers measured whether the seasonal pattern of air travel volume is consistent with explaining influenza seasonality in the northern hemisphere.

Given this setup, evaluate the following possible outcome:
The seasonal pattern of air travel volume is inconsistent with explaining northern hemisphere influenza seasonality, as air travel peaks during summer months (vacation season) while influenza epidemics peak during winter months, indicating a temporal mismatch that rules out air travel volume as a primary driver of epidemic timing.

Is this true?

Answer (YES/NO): YES